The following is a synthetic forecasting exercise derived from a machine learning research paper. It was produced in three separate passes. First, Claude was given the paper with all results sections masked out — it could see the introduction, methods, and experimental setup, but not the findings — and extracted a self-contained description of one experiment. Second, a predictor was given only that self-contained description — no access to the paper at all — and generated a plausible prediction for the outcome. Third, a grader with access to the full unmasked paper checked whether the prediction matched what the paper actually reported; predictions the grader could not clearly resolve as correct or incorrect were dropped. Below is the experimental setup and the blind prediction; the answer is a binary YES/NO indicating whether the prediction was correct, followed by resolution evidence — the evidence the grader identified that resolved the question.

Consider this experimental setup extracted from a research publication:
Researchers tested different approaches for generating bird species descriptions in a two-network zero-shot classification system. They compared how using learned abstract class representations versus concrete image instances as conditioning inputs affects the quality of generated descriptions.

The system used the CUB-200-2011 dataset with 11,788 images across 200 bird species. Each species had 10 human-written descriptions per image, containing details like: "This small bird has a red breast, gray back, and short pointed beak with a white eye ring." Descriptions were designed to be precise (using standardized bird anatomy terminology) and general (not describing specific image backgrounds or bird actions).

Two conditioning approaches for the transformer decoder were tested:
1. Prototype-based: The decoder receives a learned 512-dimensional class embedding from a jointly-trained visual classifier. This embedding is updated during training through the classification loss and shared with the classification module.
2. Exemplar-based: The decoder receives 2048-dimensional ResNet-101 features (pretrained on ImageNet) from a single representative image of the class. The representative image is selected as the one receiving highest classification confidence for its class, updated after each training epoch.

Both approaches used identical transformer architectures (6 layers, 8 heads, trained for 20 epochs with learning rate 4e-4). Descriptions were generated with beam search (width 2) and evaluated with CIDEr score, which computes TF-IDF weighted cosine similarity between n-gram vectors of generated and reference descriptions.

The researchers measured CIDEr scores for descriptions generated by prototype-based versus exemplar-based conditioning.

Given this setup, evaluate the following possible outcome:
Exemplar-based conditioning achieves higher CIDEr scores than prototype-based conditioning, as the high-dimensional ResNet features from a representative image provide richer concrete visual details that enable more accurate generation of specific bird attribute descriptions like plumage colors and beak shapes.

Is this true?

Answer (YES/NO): YES